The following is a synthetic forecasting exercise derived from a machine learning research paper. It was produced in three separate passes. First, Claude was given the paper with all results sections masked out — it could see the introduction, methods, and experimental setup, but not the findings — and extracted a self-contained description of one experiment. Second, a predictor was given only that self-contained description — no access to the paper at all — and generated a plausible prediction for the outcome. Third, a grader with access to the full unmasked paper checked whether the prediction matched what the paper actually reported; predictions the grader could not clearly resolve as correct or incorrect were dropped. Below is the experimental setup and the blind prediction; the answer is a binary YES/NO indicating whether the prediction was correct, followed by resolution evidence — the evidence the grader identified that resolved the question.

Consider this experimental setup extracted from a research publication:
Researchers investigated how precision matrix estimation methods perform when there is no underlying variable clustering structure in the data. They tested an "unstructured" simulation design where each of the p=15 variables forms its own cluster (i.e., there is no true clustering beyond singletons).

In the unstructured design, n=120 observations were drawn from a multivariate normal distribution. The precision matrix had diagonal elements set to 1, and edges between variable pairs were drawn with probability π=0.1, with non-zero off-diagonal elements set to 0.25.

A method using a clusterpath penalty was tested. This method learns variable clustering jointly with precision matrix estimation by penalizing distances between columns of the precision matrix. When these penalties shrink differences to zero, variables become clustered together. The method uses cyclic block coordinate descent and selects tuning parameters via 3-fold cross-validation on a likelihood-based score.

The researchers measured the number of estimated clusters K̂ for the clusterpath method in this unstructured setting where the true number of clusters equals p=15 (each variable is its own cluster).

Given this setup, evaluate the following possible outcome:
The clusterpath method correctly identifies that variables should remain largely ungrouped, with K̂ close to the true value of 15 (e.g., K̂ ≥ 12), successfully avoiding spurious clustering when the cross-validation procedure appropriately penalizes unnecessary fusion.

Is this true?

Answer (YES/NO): NO